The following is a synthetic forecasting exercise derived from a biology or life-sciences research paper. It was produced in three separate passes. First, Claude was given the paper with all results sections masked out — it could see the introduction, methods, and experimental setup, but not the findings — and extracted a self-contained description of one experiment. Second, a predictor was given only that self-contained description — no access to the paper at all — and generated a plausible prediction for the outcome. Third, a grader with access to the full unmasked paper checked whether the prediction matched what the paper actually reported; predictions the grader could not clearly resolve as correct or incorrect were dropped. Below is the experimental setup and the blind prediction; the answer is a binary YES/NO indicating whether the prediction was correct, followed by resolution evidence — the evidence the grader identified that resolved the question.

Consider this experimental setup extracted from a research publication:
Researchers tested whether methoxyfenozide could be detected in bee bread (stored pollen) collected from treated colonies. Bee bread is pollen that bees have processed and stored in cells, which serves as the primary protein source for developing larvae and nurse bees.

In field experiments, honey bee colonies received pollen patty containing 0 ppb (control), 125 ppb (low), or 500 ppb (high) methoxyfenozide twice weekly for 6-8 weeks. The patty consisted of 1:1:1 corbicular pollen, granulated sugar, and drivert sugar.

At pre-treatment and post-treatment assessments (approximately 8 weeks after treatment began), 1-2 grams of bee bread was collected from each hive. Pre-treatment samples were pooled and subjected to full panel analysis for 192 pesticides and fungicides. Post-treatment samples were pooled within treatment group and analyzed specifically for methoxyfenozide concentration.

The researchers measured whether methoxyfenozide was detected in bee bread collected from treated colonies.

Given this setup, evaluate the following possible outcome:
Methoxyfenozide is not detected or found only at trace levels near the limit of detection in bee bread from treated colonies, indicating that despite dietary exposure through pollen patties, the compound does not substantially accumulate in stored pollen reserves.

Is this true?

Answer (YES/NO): NO